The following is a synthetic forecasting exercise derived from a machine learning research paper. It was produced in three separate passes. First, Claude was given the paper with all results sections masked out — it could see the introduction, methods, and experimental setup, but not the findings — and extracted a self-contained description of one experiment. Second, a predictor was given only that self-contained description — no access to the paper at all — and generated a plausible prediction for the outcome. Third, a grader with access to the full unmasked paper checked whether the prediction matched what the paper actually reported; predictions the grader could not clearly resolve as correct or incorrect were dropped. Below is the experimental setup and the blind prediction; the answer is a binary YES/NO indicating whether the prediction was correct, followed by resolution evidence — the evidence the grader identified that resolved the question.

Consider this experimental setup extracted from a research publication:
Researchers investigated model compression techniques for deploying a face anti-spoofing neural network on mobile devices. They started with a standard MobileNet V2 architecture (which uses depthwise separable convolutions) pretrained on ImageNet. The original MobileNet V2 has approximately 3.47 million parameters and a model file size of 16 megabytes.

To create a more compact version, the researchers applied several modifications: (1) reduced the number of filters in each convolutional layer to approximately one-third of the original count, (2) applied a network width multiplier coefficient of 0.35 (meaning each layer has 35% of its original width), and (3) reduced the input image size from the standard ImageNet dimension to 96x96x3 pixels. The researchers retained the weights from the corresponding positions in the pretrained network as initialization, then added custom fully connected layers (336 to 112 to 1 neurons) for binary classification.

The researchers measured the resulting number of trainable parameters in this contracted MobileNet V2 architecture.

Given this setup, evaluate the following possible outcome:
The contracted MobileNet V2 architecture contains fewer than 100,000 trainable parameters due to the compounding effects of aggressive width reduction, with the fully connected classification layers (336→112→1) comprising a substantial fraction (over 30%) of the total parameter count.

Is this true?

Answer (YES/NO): NO